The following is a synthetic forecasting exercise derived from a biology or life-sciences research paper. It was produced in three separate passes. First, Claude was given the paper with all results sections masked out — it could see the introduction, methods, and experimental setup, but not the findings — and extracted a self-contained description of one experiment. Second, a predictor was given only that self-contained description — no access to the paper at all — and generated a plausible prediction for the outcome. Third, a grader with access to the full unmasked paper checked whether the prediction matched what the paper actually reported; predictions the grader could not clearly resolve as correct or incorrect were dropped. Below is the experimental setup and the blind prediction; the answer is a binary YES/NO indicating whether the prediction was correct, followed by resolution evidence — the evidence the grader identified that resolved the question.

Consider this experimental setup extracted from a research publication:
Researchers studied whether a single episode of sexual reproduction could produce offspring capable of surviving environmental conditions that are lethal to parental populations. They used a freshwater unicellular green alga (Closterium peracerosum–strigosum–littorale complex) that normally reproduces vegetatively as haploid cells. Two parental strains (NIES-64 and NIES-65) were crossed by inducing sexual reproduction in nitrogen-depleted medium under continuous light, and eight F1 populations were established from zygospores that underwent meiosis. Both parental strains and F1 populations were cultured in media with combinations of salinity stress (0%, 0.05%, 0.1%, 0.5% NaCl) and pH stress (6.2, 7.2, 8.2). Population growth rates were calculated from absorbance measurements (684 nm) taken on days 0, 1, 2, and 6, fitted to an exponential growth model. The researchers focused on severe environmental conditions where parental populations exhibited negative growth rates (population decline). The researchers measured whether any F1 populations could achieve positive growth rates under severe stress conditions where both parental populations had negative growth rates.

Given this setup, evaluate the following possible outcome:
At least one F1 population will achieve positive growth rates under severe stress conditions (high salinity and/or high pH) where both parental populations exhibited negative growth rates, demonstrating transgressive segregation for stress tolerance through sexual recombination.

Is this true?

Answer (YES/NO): YES